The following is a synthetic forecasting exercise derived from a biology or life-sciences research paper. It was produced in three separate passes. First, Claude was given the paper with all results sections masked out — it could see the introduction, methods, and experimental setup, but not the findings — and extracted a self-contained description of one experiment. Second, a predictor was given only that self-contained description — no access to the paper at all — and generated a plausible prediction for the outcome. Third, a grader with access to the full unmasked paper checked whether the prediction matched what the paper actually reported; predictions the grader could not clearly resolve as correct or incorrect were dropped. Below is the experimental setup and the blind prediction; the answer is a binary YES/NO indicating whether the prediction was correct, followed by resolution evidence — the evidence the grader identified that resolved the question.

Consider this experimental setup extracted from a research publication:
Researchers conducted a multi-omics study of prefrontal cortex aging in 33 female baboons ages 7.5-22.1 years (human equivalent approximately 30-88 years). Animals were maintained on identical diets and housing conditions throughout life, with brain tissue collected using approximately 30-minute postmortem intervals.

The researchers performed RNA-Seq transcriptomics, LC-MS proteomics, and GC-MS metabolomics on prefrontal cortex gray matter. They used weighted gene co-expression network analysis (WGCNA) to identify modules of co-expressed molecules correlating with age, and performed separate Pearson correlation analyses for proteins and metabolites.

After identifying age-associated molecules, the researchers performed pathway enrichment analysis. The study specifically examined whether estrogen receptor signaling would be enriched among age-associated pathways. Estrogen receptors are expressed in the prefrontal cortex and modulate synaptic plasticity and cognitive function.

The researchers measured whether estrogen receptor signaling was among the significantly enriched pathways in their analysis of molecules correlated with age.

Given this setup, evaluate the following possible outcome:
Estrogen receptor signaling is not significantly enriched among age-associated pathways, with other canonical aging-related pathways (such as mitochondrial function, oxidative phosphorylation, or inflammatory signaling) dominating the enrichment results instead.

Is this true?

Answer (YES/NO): NO